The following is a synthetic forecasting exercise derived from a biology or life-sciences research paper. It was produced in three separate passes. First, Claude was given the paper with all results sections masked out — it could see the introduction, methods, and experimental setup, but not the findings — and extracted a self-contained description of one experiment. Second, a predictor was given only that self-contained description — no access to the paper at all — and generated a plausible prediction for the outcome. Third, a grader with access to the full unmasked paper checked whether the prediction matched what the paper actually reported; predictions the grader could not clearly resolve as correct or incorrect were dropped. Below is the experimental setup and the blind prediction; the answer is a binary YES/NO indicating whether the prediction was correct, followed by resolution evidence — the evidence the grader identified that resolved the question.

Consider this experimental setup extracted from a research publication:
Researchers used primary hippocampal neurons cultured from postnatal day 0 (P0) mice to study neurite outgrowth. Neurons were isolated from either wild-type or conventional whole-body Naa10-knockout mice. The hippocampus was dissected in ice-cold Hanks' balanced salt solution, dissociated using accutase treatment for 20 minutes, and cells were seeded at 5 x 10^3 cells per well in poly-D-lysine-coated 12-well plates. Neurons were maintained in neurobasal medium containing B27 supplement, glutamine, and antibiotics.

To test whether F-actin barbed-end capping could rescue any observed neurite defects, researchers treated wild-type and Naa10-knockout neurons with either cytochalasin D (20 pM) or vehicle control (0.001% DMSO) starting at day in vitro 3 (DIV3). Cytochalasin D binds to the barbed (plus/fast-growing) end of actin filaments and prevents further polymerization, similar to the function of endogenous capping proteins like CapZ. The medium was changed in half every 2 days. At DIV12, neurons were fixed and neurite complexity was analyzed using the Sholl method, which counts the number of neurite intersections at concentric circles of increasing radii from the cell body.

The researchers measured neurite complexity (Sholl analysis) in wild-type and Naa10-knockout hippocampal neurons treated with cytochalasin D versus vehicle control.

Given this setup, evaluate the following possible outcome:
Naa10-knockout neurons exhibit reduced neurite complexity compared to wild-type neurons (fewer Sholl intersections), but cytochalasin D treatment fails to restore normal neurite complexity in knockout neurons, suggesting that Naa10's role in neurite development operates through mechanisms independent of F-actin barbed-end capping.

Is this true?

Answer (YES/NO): NO